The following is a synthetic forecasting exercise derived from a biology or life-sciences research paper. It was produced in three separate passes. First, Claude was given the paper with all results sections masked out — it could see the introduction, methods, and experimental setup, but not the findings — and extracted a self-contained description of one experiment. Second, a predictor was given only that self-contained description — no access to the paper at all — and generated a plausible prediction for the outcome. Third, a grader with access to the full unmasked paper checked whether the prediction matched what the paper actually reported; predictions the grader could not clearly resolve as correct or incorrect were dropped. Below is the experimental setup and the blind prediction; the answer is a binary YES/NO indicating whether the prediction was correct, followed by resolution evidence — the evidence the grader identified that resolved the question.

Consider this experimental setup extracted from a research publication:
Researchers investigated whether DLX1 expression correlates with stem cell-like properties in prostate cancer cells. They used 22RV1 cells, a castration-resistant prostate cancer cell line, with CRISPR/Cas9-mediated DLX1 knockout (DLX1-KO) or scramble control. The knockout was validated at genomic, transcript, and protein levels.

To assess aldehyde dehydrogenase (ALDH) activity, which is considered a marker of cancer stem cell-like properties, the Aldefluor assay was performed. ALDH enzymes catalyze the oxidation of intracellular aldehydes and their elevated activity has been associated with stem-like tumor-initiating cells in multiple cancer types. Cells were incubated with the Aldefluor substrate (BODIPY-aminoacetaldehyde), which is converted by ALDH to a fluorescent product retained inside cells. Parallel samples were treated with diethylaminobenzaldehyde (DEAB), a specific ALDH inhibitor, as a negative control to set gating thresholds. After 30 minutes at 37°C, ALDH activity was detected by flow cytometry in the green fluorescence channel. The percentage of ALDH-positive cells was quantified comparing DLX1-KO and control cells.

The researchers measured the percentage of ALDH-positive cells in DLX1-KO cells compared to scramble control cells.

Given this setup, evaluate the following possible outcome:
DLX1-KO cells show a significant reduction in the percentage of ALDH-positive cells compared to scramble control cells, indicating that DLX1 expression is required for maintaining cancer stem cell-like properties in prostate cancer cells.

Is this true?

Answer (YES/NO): YES